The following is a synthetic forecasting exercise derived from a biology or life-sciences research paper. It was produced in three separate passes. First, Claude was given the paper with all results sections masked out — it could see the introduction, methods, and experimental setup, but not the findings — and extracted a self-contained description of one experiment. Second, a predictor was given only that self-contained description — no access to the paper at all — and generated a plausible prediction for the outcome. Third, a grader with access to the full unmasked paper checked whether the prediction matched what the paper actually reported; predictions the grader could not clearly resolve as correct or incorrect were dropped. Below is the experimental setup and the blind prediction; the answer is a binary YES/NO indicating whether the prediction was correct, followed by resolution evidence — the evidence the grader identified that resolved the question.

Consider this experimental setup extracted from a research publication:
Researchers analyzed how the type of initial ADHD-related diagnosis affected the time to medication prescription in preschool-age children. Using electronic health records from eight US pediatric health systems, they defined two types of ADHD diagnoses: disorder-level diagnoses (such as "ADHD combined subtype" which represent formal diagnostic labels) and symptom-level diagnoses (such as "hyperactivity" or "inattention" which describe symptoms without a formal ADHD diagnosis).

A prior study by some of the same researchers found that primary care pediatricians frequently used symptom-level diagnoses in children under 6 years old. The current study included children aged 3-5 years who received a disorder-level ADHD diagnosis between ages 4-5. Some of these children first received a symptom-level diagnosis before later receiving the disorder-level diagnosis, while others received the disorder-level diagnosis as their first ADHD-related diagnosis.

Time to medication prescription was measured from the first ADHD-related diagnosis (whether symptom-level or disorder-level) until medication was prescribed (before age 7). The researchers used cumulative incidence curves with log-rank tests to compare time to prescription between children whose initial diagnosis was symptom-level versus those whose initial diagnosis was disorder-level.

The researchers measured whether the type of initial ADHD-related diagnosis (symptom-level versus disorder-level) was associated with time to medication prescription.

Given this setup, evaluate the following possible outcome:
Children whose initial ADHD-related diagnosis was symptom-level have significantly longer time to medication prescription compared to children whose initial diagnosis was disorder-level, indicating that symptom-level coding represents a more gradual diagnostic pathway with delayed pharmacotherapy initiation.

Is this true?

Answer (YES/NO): NO